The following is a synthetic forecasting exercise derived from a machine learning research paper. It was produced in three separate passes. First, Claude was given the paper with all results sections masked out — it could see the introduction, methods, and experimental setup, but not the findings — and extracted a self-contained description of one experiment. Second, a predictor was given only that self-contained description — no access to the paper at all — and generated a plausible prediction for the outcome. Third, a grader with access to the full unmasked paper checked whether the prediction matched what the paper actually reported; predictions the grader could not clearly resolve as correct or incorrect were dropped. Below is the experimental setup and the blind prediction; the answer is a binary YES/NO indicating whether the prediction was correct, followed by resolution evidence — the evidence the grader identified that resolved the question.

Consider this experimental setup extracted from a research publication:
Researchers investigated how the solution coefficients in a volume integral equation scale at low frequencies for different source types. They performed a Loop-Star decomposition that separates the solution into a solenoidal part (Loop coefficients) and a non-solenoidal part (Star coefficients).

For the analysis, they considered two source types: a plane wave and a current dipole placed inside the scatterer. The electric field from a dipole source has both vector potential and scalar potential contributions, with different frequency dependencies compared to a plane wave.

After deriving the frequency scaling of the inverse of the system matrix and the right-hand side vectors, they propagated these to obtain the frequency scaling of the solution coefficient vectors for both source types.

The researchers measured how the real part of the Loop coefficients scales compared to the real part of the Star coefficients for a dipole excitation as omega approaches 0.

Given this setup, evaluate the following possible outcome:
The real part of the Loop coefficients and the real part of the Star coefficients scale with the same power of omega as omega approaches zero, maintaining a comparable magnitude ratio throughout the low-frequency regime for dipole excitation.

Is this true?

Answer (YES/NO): NO